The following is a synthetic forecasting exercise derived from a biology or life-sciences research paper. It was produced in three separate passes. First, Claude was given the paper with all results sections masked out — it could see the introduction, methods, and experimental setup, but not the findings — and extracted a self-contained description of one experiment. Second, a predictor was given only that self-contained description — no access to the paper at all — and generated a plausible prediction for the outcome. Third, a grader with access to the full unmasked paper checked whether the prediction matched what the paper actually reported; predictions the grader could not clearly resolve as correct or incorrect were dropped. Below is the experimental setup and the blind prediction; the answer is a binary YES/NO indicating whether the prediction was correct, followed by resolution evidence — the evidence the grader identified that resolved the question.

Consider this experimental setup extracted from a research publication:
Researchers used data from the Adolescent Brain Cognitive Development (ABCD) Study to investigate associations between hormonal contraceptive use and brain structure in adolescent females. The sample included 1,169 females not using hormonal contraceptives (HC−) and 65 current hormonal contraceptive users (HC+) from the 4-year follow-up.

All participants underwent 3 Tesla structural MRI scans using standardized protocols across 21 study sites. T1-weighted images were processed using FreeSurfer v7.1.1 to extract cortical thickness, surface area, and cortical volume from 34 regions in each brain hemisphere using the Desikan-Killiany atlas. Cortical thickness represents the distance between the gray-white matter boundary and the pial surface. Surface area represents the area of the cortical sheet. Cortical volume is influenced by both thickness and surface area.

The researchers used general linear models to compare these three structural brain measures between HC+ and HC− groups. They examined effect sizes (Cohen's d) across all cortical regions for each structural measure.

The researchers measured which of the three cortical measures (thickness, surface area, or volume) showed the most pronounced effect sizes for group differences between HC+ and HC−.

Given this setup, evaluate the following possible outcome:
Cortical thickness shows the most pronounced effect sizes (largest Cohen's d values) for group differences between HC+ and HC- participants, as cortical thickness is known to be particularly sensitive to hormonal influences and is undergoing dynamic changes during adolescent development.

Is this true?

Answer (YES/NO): YES